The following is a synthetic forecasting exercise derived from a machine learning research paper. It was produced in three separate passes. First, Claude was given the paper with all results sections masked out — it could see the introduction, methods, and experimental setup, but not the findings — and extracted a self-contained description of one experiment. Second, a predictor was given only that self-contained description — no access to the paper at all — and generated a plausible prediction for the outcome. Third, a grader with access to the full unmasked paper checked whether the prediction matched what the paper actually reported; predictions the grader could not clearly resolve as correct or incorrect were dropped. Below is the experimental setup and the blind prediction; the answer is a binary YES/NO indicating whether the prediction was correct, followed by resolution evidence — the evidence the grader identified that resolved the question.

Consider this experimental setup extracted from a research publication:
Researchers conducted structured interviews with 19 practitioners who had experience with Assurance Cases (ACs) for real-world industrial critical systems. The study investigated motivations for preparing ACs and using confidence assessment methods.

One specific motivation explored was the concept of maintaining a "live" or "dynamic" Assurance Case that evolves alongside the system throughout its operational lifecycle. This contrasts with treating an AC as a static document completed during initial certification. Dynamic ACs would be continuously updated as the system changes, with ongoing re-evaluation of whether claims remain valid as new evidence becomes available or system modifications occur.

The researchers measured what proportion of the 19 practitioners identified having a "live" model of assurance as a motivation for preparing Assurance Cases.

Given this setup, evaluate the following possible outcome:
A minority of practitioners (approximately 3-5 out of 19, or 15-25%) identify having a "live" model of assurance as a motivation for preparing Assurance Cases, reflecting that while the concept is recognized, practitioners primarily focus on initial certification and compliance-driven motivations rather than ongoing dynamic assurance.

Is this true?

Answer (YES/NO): NO